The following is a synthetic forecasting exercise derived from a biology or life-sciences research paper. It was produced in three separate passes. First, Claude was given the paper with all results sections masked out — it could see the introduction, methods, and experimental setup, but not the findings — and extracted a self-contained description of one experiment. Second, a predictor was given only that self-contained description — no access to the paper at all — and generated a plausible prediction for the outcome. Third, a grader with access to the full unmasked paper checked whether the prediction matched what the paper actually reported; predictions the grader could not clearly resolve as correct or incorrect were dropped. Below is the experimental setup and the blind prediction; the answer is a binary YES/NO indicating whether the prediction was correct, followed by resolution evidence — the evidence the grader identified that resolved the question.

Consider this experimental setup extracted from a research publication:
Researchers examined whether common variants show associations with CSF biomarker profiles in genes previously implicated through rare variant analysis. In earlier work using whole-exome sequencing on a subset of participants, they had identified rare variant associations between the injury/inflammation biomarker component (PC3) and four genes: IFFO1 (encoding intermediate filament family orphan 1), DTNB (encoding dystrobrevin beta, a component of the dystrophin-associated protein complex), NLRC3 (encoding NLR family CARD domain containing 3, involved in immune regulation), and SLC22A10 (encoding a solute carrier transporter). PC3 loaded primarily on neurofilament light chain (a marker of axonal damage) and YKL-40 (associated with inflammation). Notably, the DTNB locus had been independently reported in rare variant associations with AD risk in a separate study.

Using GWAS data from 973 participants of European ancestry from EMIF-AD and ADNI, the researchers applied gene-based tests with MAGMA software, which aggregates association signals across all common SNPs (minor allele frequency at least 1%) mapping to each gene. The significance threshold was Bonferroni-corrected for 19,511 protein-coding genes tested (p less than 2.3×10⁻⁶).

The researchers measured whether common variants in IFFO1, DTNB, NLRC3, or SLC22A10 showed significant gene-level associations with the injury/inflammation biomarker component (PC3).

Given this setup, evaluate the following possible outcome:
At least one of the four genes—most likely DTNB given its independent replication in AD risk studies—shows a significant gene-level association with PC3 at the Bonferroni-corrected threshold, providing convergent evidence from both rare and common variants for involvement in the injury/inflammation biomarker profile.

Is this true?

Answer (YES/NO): NO